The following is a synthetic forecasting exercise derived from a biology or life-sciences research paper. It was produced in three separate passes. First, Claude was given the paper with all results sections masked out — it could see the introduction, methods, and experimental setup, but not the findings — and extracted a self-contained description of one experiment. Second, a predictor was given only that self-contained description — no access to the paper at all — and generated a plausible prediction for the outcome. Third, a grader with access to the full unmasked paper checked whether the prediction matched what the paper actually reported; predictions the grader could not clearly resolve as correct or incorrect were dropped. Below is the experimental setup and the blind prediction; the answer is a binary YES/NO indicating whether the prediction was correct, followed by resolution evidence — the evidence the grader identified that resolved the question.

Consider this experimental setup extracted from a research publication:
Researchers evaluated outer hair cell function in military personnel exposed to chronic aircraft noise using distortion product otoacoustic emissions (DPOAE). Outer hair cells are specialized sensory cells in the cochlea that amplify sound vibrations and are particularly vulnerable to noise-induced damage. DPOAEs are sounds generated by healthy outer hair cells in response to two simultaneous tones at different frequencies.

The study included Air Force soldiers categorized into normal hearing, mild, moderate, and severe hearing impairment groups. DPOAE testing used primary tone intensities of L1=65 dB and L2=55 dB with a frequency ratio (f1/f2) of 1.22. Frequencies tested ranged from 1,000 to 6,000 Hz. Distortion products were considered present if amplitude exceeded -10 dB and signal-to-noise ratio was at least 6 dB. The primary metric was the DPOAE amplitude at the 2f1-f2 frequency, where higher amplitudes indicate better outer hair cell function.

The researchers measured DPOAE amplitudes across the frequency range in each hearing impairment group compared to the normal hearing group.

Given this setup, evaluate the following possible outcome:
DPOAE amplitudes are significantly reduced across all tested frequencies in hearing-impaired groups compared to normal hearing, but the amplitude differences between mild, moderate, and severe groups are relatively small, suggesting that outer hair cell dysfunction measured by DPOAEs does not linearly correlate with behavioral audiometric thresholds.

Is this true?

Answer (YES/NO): NO